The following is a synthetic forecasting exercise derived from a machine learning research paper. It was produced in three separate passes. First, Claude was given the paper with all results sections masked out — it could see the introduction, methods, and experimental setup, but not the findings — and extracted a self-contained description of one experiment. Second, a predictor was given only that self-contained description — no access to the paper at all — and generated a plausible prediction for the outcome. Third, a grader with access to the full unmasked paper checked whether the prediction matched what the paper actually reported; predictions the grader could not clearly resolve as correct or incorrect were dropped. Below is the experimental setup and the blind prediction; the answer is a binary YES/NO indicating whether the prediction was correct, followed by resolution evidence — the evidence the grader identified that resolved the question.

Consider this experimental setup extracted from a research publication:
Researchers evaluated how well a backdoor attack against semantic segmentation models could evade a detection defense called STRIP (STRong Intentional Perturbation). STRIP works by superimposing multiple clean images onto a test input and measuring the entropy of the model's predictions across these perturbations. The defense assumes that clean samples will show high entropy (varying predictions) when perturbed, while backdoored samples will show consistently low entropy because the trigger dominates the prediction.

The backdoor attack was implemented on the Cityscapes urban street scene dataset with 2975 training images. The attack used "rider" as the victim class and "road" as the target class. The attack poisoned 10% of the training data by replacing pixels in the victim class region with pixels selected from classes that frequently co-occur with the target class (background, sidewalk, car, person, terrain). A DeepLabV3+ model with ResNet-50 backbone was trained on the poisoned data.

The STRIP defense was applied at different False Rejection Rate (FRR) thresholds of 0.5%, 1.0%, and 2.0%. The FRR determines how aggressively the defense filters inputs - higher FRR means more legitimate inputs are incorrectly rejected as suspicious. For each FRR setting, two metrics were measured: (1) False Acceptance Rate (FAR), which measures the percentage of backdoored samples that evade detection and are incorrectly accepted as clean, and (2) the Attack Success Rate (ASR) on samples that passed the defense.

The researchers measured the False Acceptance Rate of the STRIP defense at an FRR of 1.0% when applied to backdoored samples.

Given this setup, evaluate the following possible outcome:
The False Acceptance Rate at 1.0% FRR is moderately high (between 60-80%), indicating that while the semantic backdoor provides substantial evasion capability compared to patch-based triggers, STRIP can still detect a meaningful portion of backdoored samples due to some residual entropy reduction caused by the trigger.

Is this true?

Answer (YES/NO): NO